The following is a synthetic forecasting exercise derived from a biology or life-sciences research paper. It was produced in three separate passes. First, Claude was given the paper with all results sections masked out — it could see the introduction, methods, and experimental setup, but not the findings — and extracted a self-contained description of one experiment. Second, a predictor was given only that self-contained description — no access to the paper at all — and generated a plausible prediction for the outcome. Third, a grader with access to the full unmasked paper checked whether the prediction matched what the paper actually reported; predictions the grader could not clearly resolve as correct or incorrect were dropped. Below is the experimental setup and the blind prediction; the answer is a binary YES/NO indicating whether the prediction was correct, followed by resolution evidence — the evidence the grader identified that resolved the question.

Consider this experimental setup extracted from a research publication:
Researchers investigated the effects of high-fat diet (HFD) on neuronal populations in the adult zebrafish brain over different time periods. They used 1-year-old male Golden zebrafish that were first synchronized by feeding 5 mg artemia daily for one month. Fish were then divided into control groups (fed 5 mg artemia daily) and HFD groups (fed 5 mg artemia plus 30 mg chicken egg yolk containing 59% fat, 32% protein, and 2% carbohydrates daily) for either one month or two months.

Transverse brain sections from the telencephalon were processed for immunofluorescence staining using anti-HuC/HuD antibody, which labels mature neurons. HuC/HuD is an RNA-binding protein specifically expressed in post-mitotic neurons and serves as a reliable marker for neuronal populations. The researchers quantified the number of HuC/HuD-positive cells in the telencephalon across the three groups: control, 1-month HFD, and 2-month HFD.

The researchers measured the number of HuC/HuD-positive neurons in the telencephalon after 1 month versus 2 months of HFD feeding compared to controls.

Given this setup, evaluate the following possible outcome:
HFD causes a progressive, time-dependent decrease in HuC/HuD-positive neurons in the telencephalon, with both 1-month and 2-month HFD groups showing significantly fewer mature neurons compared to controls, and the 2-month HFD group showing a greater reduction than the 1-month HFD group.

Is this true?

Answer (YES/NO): NO